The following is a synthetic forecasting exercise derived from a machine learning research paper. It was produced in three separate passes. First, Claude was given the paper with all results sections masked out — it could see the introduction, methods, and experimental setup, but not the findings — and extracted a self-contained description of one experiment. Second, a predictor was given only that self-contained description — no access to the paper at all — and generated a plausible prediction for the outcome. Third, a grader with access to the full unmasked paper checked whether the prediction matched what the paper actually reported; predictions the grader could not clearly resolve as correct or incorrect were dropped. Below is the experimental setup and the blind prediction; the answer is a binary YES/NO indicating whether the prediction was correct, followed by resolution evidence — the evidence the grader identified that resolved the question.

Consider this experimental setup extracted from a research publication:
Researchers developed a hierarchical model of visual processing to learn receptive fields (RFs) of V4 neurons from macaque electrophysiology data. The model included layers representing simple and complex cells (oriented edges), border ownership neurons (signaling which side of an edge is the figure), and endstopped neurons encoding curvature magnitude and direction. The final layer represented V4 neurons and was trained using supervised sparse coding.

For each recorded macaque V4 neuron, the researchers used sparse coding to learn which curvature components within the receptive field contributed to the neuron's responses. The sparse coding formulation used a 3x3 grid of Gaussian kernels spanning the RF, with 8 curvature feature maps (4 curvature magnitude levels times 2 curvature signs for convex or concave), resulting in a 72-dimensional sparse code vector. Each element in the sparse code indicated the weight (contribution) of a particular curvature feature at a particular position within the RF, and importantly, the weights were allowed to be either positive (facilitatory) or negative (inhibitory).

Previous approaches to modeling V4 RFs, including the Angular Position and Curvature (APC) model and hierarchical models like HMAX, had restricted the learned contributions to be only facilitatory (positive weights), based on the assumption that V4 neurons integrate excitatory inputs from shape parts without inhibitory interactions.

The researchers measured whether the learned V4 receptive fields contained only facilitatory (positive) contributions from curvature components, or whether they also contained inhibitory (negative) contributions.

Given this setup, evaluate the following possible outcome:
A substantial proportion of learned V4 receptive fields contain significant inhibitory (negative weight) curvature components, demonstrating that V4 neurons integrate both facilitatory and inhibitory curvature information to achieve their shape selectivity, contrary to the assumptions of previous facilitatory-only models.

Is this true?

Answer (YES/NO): YES